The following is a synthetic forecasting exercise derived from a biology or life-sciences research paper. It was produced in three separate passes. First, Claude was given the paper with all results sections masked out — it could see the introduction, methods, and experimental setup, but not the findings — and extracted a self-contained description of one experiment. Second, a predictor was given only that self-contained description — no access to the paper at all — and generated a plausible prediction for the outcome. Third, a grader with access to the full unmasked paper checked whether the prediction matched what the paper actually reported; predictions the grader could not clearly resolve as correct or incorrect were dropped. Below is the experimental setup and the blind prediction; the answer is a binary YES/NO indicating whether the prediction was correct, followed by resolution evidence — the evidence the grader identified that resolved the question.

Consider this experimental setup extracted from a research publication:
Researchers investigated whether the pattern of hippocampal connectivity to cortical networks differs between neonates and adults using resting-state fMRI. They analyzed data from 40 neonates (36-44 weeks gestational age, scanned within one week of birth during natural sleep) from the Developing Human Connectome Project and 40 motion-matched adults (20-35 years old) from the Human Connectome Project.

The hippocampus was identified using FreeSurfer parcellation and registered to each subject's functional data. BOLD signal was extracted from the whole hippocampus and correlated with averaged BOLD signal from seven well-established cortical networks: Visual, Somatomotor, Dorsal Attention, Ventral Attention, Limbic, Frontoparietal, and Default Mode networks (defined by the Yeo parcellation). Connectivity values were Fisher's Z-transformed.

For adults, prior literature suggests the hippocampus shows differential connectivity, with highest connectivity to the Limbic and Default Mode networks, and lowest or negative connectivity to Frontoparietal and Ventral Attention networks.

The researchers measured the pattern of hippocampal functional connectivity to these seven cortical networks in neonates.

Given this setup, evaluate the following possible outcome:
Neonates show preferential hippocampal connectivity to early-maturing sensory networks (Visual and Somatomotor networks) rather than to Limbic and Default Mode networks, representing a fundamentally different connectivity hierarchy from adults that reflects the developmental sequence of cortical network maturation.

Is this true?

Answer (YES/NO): NO